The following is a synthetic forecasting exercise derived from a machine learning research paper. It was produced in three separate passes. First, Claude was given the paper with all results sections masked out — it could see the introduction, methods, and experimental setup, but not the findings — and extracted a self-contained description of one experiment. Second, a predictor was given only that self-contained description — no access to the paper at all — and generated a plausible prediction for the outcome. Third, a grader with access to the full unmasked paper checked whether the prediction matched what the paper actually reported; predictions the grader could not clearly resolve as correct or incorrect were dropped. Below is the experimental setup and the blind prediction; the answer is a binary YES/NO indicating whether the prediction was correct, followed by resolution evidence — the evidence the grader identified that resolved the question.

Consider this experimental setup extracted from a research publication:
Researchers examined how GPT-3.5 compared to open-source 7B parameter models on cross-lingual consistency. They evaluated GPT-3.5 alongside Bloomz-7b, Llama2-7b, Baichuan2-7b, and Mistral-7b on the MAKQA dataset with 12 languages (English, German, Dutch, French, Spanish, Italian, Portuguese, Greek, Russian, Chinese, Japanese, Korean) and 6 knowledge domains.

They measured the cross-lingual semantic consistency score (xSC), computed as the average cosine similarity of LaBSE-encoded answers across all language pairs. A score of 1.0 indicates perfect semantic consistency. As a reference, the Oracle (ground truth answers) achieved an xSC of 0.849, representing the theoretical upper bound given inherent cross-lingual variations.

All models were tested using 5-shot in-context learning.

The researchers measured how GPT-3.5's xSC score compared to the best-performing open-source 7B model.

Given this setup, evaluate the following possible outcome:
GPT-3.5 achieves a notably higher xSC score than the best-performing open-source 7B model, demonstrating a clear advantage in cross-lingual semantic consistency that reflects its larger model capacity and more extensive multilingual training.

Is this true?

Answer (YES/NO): YES